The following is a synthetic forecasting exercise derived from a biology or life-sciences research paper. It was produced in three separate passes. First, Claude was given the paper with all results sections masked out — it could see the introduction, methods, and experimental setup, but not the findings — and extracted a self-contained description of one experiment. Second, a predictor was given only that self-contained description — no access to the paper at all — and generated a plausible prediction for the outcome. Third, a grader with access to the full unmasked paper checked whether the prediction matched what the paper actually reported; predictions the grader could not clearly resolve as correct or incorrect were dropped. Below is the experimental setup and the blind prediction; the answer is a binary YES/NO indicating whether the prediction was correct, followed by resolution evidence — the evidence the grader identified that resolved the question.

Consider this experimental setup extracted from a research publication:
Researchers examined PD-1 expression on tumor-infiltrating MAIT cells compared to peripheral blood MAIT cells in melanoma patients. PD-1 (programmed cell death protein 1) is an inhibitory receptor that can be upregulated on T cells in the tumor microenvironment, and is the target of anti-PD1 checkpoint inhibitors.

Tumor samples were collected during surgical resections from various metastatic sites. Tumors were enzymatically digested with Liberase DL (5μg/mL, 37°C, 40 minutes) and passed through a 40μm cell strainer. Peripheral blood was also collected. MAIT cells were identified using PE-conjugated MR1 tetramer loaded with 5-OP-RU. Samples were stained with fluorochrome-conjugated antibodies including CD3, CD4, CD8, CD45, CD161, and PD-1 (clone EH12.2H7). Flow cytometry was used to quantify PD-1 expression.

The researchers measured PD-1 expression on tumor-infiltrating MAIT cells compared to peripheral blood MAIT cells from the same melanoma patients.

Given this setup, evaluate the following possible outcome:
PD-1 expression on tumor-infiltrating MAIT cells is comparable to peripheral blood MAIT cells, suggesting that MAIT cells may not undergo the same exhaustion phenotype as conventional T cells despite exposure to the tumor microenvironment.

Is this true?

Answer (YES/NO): NO